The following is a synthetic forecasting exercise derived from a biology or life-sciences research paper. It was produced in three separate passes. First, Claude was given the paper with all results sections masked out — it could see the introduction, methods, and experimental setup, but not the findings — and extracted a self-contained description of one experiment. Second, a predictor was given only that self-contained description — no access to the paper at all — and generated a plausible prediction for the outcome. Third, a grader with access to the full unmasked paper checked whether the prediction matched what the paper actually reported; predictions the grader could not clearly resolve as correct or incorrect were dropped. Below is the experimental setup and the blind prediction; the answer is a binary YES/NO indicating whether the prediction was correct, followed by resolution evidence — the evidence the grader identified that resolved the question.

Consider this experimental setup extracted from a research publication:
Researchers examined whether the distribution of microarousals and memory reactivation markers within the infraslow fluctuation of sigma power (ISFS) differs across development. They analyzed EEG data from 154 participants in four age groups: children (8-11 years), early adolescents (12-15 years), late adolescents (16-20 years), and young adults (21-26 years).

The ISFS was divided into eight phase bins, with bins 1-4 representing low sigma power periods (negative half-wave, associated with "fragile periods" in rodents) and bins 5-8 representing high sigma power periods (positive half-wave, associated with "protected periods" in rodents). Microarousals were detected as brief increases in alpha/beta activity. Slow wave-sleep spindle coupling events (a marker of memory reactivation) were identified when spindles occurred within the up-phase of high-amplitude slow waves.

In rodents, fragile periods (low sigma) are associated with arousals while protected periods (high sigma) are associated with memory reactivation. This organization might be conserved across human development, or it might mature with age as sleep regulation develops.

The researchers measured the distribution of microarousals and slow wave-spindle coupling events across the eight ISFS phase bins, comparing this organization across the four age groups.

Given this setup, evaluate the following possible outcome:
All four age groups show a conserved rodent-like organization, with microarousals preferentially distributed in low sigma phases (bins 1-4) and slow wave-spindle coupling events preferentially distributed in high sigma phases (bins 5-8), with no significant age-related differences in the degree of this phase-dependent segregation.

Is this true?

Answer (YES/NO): NO